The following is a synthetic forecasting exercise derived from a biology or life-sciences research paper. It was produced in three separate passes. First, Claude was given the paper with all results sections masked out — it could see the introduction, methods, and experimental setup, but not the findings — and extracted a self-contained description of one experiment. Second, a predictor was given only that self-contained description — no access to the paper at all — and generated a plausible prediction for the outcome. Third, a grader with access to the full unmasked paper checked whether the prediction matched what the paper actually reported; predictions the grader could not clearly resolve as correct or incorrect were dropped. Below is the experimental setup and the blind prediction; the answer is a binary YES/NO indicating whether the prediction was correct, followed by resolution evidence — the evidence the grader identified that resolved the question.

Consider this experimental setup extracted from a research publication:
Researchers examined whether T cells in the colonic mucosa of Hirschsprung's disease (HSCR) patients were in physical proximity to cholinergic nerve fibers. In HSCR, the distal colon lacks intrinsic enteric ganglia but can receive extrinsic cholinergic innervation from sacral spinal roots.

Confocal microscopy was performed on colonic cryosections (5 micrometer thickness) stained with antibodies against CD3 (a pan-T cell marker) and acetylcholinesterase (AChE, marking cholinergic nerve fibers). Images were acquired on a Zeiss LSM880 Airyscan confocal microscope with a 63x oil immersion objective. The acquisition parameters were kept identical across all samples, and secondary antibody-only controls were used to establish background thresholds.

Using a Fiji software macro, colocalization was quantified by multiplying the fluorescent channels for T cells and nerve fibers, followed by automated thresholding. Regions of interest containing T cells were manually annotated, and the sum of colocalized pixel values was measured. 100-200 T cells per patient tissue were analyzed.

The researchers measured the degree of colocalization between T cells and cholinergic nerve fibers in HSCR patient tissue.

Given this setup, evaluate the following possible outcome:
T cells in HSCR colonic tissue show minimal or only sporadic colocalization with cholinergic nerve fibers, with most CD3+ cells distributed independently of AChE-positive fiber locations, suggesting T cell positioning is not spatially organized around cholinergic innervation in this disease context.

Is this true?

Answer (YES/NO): YES